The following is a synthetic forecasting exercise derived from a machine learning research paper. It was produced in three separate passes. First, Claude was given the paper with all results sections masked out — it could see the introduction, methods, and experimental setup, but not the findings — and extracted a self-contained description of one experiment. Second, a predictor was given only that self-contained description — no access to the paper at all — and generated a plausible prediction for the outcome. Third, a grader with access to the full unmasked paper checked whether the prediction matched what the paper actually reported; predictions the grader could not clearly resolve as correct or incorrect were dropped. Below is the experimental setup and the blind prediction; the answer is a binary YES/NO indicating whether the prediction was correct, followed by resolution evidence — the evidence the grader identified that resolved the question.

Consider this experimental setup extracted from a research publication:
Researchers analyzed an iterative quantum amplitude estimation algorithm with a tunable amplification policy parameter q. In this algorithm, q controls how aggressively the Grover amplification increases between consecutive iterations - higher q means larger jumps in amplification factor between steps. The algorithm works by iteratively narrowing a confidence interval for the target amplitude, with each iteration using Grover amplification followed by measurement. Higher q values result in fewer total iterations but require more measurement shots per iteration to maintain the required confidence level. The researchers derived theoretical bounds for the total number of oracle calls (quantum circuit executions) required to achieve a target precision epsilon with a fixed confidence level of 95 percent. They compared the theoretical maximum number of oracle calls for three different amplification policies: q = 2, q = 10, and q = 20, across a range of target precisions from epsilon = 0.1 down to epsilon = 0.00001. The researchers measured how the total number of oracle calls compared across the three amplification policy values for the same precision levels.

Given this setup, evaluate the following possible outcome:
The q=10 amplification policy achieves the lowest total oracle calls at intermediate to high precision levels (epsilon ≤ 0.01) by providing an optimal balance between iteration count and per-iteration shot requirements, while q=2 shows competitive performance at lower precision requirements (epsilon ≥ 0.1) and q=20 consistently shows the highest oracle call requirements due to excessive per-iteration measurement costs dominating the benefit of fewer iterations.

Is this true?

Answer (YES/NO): NO